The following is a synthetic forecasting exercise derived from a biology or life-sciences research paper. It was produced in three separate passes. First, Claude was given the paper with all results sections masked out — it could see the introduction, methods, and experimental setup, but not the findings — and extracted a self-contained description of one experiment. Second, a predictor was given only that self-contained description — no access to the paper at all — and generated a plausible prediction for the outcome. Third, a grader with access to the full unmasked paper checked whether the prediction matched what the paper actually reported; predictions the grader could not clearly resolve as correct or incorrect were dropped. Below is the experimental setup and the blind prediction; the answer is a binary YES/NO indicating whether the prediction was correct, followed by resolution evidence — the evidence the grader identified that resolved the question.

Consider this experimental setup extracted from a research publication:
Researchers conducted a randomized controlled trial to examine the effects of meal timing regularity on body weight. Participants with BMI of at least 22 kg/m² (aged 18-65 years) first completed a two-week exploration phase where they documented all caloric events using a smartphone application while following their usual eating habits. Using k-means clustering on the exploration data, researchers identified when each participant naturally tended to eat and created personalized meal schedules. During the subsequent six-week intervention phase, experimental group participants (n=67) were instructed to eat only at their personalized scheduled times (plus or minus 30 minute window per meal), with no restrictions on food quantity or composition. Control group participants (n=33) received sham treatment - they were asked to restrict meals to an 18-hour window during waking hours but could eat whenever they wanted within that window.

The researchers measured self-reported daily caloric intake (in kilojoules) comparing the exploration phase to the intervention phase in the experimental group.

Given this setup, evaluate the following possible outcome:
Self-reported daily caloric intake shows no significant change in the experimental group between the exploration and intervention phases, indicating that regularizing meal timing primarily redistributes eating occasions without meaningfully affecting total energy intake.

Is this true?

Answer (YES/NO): NO